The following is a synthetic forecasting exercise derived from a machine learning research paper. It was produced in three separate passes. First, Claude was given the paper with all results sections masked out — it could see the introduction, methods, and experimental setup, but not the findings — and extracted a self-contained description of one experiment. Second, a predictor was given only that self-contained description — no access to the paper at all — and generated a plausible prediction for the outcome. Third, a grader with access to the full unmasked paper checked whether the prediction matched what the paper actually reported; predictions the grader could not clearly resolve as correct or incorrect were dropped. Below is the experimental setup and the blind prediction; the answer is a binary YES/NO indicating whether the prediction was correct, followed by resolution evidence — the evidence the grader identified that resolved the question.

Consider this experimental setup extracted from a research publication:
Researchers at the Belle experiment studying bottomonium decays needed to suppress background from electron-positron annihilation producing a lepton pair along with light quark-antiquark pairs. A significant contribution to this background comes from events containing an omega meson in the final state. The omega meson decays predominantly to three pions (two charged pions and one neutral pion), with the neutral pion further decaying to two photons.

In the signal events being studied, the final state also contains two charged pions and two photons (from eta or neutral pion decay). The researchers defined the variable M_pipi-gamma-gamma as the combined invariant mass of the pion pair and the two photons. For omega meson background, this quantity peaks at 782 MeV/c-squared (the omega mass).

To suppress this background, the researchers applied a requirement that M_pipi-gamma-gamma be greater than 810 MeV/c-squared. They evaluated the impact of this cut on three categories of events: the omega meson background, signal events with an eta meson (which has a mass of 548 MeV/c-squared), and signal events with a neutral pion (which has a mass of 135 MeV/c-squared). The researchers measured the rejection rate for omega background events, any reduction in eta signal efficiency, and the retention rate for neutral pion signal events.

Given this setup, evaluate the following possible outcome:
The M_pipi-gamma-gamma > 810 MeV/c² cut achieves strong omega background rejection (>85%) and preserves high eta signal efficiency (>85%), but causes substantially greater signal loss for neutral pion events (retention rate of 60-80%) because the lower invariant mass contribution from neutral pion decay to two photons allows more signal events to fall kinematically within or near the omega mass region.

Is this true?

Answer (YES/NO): NO